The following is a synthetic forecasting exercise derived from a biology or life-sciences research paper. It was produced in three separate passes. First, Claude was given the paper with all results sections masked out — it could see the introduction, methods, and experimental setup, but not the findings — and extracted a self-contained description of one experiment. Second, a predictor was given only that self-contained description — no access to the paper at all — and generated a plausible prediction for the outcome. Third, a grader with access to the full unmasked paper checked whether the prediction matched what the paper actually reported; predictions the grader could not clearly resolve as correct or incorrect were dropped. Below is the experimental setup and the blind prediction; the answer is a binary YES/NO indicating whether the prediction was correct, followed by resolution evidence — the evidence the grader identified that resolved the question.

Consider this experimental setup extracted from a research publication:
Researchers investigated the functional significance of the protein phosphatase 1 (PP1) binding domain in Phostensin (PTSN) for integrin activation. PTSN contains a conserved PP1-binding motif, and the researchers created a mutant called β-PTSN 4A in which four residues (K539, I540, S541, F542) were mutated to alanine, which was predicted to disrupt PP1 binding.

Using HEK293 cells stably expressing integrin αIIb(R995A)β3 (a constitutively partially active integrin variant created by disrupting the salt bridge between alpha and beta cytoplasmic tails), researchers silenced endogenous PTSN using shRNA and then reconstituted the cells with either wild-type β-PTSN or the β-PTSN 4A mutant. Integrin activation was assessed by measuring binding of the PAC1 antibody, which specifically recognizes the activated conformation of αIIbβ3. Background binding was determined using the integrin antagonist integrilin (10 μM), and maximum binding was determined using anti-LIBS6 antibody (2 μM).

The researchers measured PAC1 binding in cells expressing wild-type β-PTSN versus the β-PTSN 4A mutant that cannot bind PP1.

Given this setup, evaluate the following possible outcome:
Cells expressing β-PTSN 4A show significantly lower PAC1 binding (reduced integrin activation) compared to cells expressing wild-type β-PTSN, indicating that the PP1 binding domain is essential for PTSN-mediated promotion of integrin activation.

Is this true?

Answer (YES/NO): YES